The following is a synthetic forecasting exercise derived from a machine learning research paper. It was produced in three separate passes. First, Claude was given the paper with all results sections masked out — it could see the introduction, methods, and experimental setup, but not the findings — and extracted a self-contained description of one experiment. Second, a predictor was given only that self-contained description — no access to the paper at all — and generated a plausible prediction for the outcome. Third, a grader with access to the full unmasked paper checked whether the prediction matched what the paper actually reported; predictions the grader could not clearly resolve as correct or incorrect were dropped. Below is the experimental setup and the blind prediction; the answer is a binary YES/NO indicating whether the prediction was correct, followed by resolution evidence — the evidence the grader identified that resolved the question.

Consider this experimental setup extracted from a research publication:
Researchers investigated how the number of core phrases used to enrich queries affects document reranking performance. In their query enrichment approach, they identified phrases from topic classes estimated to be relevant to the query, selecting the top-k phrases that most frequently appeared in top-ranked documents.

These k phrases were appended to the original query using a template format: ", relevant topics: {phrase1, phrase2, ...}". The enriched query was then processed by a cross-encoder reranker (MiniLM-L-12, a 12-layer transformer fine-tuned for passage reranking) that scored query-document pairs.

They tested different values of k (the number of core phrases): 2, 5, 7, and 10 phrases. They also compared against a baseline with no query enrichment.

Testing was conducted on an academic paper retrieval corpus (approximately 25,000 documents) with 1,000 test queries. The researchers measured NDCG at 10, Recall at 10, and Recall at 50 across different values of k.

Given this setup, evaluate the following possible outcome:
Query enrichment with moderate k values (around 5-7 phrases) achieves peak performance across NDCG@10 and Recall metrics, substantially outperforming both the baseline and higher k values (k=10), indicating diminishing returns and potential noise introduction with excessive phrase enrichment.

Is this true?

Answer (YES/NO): YES